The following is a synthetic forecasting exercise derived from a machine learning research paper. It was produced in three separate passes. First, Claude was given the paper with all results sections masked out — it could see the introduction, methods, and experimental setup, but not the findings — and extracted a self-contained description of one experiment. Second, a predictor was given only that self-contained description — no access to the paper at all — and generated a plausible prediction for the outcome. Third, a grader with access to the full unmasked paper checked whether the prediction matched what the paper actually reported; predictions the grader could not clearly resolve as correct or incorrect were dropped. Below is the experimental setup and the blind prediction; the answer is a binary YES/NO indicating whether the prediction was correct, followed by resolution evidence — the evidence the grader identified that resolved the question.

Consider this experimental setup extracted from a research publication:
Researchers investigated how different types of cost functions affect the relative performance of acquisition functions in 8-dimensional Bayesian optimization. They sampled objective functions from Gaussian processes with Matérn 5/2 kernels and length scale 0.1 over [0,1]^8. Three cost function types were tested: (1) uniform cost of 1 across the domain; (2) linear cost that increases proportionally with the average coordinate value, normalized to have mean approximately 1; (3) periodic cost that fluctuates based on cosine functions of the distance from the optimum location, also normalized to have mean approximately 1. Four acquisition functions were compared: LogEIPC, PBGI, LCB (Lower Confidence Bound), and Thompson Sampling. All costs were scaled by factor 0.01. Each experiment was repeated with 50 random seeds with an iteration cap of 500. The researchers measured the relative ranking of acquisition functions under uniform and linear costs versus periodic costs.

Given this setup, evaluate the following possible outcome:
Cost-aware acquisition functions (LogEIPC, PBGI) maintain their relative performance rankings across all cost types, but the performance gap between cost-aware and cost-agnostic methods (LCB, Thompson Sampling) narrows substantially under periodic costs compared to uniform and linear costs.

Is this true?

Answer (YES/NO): NO